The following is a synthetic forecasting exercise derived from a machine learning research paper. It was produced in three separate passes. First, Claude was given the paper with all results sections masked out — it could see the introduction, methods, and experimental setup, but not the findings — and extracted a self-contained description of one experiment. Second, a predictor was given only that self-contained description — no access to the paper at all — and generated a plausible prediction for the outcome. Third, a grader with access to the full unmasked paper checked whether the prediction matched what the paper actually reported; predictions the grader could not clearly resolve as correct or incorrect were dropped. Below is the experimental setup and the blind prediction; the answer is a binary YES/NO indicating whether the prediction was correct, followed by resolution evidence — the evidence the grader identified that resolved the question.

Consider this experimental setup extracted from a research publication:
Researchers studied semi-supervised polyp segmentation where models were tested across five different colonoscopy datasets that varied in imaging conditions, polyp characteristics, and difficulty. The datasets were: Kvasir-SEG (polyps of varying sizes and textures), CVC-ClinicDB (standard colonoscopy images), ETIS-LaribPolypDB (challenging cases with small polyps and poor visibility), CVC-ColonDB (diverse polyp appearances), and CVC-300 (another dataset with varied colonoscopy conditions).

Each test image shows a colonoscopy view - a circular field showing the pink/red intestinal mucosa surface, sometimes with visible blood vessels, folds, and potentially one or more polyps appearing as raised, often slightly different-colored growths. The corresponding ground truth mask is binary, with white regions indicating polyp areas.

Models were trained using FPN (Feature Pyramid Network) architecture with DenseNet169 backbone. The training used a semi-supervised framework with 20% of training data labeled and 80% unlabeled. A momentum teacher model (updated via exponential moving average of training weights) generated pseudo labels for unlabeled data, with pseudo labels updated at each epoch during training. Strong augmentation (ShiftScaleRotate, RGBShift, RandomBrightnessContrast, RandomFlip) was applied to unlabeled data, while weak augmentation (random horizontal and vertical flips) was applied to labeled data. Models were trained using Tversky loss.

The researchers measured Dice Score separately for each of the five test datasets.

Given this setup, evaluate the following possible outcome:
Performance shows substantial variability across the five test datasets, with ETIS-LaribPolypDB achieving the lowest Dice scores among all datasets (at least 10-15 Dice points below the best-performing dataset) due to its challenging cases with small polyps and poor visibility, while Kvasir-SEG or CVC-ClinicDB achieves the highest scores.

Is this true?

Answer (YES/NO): NO